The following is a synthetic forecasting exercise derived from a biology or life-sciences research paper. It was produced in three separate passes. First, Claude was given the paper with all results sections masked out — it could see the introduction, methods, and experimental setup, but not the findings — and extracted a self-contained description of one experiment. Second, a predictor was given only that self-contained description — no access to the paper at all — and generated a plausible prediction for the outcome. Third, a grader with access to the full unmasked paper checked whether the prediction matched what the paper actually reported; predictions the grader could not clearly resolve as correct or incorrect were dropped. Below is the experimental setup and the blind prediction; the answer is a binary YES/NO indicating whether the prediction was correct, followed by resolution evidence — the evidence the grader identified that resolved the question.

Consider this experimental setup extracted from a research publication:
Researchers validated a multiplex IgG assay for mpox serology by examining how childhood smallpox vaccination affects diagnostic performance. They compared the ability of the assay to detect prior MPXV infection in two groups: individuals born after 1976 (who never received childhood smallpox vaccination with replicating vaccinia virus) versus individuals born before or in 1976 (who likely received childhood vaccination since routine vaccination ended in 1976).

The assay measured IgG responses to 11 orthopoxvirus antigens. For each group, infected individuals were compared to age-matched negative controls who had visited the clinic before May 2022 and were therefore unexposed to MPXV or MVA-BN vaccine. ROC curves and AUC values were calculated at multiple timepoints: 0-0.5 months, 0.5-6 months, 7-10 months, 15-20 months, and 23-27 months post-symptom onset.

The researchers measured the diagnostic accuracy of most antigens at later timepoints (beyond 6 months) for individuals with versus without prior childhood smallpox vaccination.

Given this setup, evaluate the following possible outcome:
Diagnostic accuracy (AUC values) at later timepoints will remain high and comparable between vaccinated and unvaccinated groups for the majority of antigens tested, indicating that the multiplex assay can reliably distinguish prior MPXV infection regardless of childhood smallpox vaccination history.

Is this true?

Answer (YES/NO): NO